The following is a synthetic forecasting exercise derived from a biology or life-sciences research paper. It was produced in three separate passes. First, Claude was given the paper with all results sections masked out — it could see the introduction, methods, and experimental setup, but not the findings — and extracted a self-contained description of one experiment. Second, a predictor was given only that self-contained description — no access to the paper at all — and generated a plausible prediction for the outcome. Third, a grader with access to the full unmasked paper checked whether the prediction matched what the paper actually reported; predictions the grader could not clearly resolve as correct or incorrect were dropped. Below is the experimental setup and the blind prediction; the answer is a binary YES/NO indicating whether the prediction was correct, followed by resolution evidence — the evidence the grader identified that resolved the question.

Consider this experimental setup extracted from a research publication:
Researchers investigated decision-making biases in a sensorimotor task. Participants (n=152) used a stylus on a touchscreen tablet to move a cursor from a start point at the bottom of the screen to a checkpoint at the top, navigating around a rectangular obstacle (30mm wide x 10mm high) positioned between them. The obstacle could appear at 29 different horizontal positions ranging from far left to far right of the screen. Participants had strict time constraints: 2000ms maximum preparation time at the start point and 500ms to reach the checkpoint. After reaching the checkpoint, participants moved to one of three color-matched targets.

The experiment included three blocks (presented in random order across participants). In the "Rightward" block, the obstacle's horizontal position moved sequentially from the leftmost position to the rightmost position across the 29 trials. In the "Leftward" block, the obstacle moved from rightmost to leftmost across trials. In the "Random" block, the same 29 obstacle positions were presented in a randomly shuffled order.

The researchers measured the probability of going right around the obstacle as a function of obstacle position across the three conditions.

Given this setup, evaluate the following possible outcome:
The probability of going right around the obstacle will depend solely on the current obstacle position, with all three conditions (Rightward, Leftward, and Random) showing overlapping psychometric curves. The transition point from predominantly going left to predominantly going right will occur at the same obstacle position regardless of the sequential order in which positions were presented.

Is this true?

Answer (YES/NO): NO